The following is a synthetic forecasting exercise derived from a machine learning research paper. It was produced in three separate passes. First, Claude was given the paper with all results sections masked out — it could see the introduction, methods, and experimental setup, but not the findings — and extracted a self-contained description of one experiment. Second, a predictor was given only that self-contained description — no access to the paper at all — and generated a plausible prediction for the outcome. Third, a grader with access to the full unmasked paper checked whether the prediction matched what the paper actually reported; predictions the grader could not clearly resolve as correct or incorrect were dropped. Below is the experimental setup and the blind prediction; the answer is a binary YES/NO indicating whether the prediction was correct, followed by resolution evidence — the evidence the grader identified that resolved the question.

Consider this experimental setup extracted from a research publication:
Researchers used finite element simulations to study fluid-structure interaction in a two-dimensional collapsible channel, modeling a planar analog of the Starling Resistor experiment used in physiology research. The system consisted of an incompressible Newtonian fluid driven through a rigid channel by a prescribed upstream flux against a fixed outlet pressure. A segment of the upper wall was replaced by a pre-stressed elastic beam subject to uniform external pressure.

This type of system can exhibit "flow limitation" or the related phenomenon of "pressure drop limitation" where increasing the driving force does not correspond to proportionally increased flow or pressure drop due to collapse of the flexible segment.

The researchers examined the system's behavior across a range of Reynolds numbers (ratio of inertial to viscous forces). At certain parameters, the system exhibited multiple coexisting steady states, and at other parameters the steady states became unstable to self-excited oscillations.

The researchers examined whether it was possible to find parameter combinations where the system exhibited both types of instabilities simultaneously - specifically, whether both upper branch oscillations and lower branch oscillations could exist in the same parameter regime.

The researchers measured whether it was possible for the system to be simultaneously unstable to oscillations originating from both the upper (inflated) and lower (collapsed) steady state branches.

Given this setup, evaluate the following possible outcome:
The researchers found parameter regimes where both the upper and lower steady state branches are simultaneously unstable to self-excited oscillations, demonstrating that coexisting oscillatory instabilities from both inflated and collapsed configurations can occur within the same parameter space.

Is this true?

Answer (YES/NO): YES